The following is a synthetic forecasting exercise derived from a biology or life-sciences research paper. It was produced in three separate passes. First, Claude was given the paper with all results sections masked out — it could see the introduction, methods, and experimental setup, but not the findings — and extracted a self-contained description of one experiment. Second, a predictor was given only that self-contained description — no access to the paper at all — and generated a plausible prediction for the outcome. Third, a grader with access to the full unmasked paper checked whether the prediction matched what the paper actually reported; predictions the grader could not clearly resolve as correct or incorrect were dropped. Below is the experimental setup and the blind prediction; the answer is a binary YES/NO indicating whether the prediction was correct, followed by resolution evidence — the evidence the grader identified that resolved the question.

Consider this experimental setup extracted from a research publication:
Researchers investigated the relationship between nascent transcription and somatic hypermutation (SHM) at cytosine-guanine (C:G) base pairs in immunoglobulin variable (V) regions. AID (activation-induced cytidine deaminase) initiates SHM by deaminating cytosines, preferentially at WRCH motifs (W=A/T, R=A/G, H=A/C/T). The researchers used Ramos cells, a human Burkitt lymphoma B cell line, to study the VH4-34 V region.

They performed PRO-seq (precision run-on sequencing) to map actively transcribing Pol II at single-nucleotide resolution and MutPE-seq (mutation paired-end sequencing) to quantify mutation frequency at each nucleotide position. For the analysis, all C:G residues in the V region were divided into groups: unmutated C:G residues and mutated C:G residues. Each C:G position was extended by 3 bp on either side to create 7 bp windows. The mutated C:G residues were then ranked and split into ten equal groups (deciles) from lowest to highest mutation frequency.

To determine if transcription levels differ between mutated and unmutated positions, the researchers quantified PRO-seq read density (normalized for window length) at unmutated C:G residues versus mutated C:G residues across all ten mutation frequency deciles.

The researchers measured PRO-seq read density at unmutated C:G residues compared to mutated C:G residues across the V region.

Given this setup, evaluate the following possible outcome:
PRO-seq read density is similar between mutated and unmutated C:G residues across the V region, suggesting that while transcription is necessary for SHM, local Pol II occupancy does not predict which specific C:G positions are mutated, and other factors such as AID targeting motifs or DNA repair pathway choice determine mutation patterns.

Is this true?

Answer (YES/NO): YES